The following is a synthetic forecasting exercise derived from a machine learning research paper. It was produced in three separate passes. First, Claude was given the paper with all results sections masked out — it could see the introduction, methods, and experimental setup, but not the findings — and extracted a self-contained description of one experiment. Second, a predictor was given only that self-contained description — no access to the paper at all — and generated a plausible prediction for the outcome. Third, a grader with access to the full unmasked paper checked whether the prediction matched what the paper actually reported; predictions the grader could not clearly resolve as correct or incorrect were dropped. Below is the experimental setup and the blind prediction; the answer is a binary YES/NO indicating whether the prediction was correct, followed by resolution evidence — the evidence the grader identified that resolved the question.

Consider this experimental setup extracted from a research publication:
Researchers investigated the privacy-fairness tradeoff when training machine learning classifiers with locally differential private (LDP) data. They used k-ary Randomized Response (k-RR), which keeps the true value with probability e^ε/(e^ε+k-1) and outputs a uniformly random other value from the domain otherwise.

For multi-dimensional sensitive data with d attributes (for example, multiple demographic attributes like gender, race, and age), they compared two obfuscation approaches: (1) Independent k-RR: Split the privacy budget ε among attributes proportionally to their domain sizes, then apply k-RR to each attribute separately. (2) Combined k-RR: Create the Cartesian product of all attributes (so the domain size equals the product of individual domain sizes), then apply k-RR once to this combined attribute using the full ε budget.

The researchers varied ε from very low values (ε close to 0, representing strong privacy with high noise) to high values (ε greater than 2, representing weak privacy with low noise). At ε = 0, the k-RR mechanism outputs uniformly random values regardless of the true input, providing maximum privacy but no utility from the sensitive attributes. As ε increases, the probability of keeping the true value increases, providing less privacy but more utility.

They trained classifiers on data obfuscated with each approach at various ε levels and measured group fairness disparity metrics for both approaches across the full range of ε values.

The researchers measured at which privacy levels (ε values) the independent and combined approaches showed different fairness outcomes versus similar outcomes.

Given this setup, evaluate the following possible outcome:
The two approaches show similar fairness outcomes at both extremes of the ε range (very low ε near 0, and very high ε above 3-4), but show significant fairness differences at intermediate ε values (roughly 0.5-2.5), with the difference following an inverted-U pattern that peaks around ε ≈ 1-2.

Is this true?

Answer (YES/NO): NO